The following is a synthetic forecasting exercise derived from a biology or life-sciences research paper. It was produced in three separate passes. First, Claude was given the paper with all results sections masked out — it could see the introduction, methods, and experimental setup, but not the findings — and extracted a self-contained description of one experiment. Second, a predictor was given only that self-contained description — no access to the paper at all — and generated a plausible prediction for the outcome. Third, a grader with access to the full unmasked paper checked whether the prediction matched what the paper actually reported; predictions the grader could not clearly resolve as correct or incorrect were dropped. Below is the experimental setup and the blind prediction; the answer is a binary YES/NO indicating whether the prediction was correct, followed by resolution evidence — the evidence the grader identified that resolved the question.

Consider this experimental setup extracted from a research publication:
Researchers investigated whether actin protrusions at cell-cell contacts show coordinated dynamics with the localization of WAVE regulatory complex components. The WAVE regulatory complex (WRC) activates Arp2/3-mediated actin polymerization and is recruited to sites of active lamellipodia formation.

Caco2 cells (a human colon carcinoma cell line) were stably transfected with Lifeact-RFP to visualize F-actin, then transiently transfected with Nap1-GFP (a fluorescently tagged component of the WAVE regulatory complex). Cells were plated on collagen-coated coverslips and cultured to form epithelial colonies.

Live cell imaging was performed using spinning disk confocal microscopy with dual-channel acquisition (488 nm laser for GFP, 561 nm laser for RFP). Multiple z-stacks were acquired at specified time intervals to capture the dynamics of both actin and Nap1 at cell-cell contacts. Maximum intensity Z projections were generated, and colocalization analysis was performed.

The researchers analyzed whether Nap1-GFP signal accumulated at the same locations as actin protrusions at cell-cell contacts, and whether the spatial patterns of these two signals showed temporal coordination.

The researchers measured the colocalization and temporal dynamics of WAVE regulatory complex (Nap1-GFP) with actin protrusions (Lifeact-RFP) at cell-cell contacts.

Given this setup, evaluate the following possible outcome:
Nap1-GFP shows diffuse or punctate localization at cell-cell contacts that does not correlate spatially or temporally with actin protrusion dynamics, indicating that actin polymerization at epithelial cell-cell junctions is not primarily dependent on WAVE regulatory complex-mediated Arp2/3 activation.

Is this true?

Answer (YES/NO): NO